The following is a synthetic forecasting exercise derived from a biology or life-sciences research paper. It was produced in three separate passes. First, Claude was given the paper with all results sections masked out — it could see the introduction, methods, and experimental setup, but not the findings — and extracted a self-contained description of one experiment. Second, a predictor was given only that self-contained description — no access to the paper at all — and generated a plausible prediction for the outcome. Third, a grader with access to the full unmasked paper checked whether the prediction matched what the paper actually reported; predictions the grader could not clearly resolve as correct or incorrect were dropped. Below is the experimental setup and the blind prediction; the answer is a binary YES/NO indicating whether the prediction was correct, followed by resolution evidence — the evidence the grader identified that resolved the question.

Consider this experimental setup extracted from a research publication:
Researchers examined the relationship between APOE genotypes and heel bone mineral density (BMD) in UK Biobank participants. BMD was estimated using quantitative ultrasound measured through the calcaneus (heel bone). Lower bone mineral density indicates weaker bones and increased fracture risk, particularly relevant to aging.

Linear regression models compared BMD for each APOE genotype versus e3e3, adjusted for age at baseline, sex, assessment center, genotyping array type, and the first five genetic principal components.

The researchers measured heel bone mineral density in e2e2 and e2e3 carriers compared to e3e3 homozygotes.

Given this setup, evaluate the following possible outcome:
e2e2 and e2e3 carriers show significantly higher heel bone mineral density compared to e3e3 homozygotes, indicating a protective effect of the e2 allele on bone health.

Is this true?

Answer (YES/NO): NO